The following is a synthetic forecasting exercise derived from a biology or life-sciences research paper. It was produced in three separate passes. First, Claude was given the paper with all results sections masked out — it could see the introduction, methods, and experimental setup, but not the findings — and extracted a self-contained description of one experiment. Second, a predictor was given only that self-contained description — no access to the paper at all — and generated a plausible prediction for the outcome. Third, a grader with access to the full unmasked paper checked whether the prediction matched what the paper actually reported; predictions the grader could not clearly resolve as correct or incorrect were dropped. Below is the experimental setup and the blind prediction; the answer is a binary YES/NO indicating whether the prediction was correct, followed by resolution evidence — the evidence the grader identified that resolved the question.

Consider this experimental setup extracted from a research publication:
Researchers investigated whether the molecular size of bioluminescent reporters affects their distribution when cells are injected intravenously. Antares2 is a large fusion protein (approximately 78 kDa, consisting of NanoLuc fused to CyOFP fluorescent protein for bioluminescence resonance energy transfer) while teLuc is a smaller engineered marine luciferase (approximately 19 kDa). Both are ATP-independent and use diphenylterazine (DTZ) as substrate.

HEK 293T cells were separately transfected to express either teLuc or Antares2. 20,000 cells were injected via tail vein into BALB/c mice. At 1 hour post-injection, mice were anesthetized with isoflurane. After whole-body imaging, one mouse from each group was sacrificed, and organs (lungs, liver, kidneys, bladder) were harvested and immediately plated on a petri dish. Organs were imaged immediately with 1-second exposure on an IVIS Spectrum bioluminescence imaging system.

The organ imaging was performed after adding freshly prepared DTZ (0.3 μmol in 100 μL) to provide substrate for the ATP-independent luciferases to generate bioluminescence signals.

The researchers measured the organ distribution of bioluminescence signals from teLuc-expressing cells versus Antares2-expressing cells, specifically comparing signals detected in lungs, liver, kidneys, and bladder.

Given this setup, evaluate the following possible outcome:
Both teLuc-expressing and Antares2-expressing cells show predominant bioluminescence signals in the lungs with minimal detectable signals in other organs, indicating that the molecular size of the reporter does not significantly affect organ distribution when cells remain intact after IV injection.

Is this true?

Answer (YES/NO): NO